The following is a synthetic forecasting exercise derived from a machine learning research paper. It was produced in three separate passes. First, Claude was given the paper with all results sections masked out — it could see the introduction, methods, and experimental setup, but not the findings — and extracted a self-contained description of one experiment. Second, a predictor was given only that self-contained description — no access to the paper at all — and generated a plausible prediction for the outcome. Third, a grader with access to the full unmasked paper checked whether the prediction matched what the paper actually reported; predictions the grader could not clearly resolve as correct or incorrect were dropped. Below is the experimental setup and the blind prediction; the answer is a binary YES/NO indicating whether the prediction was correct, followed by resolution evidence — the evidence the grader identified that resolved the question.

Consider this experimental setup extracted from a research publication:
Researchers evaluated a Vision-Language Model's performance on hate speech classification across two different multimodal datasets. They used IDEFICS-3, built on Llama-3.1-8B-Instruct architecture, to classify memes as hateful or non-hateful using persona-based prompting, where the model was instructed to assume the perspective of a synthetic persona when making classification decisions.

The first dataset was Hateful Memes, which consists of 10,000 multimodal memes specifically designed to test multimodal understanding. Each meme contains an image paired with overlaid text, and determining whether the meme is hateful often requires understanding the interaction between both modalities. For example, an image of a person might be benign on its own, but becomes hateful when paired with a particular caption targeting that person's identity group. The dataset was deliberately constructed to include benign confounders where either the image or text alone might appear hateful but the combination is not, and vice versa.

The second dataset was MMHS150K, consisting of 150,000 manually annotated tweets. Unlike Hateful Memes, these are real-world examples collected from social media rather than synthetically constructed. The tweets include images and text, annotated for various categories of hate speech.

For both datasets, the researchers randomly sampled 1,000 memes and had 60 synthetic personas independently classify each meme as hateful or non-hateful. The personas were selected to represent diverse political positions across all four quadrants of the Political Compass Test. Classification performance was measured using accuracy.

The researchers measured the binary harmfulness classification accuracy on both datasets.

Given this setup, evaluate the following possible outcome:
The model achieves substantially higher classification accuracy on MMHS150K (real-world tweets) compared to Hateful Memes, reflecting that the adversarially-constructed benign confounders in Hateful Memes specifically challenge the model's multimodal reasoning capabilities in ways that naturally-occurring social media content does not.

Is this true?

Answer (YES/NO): NO